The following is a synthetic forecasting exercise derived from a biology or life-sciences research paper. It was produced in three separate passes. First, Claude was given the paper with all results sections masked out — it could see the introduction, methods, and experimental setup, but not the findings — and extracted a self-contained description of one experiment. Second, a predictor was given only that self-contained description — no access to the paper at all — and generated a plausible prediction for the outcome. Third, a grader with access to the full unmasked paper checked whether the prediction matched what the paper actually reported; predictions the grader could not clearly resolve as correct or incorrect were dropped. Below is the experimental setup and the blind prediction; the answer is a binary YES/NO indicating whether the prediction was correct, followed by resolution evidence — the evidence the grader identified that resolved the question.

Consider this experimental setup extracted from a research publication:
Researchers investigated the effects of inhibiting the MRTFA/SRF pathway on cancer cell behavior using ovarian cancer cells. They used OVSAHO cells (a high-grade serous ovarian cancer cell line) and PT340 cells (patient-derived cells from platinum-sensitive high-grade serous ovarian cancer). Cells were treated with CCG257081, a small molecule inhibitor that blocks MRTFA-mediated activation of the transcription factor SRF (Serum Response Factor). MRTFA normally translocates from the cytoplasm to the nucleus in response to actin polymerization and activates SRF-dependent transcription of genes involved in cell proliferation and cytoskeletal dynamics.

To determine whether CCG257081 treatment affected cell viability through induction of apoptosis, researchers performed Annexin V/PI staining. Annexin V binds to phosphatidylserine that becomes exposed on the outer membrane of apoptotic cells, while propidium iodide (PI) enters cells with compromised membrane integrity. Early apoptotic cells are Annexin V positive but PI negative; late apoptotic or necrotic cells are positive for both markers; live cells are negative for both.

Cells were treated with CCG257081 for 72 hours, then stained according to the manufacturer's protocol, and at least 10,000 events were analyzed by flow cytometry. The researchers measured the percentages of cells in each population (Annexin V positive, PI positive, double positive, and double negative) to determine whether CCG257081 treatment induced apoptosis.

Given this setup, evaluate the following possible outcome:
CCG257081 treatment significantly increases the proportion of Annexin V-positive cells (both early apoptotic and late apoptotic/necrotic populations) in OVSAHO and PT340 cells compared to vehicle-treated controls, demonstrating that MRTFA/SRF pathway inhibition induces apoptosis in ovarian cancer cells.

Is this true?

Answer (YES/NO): NO